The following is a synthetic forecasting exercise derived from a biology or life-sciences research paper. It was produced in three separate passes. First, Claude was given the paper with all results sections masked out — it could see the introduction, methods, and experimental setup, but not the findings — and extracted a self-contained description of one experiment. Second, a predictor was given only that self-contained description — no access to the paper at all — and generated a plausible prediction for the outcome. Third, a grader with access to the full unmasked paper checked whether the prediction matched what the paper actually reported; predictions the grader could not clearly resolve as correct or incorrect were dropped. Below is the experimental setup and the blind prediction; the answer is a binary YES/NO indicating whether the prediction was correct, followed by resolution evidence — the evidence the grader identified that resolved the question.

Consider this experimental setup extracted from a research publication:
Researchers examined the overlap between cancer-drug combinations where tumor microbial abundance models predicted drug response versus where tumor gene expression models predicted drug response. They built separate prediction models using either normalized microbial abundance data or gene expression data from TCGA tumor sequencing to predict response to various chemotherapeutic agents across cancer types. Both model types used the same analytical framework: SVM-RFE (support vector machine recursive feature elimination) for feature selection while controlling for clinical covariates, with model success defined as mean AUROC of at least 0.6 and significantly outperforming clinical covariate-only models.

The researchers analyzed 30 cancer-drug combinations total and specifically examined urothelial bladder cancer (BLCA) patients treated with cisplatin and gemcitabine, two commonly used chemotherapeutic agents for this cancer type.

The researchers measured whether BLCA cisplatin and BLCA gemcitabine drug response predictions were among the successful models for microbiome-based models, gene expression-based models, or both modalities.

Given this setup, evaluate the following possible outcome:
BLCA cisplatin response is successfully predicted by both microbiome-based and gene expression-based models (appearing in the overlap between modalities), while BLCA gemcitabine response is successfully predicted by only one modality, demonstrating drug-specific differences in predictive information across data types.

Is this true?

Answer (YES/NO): NO